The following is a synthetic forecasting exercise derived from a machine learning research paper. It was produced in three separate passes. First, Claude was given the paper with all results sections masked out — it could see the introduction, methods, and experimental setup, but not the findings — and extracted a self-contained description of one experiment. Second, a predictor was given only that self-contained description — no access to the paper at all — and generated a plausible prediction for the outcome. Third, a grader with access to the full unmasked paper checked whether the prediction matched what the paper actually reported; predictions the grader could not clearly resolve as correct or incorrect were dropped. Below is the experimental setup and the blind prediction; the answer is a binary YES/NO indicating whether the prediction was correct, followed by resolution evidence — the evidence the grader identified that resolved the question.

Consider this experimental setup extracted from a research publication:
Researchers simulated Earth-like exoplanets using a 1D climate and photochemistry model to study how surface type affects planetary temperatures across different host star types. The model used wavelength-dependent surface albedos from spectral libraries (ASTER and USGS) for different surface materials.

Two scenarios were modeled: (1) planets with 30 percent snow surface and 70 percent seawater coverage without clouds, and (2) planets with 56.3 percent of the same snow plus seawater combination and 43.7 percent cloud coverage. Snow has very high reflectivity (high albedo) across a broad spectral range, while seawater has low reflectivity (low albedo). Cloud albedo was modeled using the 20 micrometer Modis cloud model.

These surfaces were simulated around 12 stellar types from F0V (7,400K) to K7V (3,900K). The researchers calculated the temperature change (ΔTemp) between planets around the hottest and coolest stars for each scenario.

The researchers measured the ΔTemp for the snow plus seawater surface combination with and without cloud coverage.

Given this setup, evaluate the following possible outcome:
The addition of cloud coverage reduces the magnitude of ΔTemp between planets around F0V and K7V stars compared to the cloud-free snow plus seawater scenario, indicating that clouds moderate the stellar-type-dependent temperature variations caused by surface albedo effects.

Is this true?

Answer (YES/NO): YES